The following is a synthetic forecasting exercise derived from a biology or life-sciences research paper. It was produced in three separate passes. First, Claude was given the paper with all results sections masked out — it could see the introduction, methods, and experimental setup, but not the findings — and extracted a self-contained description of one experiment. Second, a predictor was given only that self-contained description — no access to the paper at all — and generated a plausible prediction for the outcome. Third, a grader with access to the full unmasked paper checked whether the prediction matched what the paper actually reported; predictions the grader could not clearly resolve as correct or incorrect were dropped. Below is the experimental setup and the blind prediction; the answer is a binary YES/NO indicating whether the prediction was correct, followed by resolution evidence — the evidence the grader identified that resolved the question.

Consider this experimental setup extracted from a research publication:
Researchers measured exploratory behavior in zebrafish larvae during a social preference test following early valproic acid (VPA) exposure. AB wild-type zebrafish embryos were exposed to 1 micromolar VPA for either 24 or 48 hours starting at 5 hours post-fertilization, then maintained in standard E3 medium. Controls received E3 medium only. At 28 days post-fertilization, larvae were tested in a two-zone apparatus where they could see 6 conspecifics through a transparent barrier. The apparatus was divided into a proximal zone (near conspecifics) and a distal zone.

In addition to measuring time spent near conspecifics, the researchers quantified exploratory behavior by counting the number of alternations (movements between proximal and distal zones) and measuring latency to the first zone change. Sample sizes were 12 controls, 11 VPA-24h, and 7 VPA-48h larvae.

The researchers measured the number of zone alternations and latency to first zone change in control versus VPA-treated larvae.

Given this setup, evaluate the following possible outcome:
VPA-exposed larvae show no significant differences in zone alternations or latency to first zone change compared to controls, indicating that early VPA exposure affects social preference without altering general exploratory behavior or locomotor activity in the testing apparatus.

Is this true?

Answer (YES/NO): NO